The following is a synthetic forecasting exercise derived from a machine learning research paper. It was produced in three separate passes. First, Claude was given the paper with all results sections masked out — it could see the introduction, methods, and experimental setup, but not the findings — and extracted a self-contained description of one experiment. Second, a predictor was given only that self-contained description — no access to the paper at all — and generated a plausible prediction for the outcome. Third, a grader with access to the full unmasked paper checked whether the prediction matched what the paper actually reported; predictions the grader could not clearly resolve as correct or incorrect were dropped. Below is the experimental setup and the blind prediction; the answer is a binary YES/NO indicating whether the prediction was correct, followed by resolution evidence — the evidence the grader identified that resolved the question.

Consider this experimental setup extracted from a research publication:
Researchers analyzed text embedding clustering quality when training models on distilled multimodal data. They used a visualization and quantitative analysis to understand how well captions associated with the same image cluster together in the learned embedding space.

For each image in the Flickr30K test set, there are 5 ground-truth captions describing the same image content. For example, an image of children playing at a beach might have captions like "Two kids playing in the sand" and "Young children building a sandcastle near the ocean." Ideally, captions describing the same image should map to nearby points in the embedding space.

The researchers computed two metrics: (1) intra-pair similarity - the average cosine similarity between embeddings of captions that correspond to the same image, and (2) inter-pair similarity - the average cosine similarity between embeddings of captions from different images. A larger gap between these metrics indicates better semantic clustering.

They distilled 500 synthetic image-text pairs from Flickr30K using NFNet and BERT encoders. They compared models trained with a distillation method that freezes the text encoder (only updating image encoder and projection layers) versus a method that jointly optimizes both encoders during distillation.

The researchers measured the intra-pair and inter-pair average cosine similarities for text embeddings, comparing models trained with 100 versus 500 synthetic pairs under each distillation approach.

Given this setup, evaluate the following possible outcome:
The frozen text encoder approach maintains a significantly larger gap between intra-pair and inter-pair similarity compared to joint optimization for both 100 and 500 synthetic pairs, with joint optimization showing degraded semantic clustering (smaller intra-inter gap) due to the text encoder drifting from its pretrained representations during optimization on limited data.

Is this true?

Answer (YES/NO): NO